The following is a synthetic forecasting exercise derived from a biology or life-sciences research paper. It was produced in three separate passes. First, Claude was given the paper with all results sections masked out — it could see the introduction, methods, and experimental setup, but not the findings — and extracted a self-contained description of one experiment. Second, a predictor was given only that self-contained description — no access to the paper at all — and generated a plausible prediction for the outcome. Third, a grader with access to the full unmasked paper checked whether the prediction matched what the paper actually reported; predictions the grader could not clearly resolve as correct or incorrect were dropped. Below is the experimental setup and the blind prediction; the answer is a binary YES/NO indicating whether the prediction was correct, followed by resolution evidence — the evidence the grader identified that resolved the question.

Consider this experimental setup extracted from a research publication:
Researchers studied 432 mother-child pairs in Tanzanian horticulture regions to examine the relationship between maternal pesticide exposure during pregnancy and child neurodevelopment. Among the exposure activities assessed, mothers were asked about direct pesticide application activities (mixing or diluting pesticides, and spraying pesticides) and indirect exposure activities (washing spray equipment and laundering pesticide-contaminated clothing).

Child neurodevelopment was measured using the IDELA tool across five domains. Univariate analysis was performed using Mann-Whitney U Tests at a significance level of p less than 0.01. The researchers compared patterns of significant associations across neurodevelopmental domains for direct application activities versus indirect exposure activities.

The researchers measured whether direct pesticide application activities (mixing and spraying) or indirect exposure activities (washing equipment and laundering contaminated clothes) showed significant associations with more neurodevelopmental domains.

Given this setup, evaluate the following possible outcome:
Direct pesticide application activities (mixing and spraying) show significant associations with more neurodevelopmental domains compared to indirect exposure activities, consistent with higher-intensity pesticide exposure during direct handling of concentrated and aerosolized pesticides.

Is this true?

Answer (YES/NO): NO